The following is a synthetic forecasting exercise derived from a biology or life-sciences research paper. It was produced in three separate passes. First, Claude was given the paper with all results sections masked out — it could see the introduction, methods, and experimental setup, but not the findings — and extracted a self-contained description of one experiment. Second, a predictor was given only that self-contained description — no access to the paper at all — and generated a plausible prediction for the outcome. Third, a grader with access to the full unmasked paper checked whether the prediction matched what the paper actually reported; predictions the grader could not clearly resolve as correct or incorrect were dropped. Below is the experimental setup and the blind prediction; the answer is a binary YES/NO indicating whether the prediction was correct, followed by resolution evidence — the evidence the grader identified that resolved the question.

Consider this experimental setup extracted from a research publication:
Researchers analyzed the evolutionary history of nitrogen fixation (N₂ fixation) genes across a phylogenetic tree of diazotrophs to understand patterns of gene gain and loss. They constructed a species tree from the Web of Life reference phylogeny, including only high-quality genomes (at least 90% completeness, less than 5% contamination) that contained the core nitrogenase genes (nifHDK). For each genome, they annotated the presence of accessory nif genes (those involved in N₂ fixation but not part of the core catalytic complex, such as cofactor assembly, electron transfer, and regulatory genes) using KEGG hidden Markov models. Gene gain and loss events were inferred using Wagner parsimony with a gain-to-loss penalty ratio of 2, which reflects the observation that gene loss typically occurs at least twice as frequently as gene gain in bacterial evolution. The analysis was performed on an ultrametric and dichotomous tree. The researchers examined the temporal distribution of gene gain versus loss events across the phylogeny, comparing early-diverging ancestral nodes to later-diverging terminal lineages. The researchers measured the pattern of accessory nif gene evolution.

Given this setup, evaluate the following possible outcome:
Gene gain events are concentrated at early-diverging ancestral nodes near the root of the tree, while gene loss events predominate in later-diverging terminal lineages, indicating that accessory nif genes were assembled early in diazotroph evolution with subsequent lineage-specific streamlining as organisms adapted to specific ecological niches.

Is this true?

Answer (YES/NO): YES